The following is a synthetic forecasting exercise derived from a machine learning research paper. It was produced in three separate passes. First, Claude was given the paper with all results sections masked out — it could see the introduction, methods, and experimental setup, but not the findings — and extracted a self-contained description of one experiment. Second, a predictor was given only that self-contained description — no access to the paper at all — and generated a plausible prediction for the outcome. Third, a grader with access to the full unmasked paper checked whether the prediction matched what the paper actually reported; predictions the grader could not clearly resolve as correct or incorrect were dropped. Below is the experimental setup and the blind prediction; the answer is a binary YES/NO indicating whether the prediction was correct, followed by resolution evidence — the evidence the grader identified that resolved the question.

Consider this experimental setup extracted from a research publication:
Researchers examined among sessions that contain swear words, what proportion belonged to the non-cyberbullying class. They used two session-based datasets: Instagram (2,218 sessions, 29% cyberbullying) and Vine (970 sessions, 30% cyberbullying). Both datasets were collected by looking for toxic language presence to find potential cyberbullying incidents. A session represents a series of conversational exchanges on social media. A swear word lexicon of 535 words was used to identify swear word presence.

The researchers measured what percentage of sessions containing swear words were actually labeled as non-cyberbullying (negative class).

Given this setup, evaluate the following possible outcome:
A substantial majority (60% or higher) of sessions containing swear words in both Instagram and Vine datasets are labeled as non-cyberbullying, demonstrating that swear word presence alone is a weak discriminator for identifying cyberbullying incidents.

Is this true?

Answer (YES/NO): YES